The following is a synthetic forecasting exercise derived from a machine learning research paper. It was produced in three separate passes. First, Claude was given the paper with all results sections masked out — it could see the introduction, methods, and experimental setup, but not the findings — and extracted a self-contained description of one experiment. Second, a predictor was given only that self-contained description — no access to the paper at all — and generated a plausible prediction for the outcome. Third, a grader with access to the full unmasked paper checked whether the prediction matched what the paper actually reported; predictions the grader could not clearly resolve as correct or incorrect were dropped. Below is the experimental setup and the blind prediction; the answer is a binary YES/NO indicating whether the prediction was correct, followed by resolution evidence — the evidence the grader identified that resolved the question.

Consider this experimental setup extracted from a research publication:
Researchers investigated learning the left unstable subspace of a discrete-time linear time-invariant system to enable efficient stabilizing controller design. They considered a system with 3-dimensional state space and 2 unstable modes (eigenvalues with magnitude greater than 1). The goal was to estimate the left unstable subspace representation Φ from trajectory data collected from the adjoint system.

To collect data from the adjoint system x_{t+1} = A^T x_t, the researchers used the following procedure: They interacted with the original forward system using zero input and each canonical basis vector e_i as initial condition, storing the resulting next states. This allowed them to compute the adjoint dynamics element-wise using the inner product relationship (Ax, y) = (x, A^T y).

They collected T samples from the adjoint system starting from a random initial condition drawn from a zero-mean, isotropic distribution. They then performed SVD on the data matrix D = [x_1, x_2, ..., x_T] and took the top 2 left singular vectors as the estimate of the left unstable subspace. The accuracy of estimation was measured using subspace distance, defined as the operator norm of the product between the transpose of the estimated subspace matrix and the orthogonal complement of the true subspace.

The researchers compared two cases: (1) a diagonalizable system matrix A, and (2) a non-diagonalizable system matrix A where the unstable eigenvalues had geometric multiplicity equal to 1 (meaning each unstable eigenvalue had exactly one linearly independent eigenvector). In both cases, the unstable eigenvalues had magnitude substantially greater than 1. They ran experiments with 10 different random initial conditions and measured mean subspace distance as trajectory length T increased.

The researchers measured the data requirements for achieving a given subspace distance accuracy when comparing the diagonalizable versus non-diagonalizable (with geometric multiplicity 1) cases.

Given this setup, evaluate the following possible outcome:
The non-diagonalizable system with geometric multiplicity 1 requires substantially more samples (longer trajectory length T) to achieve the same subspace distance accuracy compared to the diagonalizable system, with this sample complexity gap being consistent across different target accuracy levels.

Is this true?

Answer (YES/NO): NO